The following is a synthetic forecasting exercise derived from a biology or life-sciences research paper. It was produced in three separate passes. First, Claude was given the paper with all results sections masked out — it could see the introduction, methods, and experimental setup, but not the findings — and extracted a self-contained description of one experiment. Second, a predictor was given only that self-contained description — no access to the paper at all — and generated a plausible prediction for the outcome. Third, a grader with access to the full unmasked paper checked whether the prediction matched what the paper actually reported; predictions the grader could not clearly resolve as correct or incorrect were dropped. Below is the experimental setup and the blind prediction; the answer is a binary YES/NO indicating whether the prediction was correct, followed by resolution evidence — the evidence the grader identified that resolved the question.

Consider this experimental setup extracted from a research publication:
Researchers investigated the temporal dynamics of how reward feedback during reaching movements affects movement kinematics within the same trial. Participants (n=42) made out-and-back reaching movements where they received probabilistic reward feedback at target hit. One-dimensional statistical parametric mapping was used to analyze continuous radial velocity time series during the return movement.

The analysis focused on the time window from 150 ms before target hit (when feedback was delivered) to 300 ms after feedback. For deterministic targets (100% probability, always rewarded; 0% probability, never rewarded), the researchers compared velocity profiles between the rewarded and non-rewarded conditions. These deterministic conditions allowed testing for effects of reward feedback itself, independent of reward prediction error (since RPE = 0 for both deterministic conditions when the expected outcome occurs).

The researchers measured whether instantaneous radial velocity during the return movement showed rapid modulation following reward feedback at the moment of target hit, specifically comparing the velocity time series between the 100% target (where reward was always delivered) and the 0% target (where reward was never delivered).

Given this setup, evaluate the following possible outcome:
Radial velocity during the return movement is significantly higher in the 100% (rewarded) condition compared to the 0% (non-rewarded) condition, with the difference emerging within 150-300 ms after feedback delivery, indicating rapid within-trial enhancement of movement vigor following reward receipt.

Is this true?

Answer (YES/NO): NO